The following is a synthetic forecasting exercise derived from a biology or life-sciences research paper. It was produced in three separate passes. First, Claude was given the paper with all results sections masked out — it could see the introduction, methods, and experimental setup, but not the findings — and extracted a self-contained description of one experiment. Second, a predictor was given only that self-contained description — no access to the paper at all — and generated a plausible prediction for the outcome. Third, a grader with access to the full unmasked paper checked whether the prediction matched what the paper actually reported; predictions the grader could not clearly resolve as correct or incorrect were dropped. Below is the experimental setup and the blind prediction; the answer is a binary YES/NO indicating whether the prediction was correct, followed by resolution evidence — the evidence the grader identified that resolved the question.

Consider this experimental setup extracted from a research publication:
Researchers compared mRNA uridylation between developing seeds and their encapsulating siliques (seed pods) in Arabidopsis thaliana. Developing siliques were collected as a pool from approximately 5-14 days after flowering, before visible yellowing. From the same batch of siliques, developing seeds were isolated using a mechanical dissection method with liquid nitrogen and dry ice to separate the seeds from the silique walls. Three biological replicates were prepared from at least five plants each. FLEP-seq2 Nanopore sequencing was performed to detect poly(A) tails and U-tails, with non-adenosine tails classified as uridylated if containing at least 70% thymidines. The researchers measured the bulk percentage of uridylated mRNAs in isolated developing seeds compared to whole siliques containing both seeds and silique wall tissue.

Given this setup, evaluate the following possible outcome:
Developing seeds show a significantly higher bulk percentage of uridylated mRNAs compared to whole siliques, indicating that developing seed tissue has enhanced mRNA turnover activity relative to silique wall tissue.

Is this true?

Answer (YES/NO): NO